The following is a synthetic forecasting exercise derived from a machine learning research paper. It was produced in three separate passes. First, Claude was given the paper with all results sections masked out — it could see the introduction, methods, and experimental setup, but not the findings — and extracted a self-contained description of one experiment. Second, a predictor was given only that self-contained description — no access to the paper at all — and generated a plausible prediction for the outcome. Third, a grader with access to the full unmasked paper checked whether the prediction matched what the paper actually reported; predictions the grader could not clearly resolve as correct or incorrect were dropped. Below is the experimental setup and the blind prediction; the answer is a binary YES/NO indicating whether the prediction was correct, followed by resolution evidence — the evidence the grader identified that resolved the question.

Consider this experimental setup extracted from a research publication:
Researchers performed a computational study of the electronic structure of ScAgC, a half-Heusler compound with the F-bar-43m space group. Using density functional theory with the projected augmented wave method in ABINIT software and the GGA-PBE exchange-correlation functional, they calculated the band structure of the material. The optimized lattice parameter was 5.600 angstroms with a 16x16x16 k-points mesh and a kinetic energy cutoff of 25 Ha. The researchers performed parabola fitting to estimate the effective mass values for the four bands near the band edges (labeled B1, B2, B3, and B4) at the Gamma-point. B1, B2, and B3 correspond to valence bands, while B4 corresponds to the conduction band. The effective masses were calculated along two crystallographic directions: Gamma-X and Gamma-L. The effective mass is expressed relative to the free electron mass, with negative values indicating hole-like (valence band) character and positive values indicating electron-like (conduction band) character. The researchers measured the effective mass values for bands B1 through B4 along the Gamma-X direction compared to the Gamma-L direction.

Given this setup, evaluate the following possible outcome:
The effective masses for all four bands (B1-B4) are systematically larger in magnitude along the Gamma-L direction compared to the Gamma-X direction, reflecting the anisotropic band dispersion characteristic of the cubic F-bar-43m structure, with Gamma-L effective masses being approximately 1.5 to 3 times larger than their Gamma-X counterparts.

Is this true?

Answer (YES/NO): NO